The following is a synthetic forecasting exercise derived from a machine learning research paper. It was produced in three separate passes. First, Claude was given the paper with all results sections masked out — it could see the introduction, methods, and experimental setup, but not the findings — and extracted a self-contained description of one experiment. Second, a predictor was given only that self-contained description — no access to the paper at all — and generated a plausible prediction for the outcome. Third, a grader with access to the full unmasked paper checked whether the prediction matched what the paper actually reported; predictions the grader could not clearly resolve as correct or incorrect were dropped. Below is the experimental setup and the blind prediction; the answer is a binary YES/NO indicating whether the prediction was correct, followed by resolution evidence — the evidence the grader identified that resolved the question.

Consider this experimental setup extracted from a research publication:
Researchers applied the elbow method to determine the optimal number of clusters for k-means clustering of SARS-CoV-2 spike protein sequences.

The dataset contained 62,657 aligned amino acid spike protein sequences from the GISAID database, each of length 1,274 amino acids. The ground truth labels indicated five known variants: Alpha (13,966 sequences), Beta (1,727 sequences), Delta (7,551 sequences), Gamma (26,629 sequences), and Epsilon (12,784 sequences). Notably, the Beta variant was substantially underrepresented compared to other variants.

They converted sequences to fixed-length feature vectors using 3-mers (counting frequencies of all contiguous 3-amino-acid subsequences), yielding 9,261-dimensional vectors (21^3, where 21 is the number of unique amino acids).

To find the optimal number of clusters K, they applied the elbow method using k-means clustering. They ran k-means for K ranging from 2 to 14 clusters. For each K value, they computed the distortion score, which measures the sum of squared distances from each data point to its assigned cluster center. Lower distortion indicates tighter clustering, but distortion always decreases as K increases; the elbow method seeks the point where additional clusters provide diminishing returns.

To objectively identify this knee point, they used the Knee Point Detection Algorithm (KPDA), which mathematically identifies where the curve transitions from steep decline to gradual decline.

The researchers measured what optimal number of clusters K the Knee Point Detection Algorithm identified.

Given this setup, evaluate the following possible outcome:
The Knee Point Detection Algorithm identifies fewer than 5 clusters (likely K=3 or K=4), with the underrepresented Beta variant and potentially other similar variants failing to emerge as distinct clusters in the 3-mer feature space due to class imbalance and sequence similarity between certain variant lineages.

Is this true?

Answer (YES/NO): YES